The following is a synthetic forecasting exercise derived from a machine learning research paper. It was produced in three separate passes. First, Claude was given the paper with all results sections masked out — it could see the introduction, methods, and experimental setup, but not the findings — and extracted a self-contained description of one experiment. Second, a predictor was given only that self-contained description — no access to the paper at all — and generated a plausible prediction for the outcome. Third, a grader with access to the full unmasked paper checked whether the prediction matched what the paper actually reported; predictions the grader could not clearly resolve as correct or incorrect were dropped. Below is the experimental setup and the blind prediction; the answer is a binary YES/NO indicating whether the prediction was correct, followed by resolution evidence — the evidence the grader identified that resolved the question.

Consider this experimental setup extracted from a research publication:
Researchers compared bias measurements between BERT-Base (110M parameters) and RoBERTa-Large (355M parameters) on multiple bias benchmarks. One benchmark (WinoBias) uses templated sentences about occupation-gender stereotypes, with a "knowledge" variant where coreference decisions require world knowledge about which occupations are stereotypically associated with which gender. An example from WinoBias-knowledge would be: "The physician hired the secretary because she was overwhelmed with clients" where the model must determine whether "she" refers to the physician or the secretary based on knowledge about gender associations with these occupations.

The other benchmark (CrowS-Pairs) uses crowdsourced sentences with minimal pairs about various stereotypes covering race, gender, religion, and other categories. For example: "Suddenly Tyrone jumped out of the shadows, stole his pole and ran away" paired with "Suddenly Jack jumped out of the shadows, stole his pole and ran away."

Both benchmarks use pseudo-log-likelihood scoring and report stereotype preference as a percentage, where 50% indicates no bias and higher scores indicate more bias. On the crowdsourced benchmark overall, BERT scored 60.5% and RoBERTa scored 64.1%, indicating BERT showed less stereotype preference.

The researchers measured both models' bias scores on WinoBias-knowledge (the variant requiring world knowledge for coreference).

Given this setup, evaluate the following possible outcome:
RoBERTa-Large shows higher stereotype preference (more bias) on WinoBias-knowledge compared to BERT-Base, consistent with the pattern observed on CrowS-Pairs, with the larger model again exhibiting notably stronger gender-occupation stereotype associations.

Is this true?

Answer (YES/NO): YES